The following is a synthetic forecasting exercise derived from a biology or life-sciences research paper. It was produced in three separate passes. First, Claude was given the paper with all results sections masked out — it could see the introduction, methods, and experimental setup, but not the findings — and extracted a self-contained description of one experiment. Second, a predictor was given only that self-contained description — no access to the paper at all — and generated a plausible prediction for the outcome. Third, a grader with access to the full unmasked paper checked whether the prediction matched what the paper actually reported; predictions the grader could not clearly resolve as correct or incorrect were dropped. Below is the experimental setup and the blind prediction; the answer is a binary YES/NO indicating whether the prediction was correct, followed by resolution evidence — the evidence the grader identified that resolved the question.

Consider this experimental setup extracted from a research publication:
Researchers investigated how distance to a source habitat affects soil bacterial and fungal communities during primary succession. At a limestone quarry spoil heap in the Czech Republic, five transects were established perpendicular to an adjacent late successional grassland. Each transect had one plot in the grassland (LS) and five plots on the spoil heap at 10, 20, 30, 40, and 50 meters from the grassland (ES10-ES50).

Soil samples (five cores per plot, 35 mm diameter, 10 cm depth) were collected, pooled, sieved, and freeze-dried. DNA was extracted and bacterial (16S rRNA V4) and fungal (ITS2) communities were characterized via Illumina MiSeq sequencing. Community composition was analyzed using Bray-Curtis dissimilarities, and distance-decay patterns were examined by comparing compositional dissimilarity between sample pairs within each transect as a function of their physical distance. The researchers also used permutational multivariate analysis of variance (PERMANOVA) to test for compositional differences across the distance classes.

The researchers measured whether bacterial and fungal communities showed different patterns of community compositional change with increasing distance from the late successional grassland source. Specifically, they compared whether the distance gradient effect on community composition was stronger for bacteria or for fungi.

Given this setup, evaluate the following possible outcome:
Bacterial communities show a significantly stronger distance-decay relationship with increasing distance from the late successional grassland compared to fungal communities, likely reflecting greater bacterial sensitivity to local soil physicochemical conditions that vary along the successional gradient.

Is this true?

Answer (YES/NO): NO